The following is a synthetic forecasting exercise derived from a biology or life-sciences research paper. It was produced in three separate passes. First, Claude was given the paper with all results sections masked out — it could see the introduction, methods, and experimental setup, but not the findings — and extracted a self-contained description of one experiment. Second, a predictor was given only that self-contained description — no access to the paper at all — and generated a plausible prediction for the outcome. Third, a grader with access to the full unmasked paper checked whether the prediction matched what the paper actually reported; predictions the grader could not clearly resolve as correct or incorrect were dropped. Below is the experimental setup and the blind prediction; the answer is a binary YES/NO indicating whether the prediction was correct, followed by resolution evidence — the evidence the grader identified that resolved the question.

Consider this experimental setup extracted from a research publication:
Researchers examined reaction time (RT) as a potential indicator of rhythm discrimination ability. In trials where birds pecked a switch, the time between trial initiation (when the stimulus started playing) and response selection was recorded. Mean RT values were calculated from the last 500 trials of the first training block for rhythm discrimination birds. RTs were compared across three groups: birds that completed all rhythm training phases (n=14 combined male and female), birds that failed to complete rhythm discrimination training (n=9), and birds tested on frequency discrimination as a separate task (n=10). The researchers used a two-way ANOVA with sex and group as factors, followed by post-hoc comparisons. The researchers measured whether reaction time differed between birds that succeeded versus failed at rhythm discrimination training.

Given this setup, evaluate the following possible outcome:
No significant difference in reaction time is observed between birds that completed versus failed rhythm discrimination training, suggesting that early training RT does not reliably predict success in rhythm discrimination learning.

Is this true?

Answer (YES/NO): NO